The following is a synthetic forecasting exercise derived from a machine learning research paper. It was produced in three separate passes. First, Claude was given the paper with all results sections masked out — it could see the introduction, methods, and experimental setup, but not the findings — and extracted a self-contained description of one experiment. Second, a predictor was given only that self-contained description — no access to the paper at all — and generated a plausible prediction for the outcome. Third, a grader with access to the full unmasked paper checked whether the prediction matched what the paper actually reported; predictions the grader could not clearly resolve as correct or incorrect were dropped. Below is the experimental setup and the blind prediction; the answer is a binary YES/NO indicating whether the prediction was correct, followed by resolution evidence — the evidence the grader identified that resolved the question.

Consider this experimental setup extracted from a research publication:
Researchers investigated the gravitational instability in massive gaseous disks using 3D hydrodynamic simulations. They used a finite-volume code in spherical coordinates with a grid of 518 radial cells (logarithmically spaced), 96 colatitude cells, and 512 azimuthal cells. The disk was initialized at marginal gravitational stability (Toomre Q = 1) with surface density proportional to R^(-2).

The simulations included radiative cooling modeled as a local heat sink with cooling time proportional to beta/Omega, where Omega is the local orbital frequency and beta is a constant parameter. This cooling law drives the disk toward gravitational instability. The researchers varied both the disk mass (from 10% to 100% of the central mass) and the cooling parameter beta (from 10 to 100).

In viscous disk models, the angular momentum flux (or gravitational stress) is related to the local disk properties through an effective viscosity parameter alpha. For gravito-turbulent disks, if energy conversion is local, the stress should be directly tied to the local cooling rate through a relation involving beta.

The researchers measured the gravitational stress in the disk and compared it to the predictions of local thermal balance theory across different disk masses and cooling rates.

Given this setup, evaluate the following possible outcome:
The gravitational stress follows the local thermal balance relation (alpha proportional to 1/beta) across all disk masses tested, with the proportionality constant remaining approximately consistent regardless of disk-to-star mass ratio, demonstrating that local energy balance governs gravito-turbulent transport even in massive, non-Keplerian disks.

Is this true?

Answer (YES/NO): YES